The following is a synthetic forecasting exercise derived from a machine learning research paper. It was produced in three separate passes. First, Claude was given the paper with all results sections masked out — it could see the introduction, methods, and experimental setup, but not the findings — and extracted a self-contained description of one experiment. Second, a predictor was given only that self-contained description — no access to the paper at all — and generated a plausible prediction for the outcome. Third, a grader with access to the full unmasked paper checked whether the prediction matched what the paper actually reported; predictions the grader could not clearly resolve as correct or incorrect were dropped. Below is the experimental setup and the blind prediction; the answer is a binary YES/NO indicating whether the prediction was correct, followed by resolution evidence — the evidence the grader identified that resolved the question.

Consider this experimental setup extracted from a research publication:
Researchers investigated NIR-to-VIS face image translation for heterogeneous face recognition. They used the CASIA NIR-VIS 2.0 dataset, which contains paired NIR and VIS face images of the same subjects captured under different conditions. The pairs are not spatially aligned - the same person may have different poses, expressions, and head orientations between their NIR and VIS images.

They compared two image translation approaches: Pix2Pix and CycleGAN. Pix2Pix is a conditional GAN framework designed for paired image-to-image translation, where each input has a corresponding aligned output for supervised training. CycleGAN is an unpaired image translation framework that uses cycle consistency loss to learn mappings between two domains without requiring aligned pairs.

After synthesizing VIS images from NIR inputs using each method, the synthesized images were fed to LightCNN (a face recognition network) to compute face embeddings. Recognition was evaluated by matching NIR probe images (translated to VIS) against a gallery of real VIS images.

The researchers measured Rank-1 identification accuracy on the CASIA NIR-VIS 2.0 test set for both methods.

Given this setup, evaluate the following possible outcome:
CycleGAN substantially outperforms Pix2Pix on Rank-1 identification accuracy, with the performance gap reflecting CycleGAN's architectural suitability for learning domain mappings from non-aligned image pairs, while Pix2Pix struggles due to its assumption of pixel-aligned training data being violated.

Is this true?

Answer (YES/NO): YES